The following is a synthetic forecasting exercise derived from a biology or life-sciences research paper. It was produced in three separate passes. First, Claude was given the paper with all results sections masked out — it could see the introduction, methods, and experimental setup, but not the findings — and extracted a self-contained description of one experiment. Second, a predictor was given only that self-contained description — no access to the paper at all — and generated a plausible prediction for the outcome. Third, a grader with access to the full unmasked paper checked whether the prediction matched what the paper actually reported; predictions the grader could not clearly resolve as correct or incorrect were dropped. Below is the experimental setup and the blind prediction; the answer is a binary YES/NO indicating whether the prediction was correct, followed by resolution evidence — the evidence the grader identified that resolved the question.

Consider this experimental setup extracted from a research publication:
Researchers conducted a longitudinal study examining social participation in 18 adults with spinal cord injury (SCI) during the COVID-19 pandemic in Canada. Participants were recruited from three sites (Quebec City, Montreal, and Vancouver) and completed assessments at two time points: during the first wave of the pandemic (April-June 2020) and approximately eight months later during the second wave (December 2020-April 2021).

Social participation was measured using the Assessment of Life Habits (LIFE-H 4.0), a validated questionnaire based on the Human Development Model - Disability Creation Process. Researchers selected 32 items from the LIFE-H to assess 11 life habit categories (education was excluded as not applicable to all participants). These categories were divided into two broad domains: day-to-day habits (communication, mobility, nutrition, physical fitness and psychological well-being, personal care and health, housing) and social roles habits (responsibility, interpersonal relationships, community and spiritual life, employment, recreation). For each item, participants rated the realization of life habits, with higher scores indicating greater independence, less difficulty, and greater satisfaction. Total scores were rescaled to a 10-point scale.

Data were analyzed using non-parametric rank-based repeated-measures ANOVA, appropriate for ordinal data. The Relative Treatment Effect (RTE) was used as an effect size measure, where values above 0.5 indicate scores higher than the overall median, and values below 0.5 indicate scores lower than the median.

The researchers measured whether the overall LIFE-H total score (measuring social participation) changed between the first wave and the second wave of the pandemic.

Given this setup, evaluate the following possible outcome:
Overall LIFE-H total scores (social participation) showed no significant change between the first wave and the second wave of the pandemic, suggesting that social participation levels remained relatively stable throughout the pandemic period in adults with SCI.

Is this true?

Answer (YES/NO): NO